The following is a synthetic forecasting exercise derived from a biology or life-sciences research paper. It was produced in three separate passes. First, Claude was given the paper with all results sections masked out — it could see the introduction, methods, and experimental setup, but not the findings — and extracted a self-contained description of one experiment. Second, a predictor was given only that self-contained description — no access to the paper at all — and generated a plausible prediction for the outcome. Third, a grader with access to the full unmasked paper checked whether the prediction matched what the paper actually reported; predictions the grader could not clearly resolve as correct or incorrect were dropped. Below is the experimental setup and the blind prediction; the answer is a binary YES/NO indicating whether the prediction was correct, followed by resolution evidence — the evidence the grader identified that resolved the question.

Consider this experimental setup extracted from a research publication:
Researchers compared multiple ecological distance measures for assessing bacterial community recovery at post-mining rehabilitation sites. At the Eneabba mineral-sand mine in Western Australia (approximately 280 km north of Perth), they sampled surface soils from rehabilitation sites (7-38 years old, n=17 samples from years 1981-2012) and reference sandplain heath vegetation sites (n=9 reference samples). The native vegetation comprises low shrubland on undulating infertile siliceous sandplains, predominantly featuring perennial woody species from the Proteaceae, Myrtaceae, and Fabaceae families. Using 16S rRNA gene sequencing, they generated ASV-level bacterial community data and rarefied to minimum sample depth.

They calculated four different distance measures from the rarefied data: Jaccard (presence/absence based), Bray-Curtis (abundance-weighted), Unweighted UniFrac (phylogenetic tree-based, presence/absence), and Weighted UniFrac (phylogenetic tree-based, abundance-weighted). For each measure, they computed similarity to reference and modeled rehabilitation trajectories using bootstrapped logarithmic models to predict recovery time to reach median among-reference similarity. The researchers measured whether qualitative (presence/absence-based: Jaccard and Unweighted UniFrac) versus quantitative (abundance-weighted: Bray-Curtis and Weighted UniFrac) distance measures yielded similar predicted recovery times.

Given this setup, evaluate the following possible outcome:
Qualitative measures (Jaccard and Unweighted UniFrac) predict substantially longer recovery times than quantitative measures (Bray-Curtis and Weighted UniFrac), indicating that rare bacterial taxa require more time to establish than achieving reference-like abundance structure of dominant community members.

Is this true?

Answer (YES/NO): NO